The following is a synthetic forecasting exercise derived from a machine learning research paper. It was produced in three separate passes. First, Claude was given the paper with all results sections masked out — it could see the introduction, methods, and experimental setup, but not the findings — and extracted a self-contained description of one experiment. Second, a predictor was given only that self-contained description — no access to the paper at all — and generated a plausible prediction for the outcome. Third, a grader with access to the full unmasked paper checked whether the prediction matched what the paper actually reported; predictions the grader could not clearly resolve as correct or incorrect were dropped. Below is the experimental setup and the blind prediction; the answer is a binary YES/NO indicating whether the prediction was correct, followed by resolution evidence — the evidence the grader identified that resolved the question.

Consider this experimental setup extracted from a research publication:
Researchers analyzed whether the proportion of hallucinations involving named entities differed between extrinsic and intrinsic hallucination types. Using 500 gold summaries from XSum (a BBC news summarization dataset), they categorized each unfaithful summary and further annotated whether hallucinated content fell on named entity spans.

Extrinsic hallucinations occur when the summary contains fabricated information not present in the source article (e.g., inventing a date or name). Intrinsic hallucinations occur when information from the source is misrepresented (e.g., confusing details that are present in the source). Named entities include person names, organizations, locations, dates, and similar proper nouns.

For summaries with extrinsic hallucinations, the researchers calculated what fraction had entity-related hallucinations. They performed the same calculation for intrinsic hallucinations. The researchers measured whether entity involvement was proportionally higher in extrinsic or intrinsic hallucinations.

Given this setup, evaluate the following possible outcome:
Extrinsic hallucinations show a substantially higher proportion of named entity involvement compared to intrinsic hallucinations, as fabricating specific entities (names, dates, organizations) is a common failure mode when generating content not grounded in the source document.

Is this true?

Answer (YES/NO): YES